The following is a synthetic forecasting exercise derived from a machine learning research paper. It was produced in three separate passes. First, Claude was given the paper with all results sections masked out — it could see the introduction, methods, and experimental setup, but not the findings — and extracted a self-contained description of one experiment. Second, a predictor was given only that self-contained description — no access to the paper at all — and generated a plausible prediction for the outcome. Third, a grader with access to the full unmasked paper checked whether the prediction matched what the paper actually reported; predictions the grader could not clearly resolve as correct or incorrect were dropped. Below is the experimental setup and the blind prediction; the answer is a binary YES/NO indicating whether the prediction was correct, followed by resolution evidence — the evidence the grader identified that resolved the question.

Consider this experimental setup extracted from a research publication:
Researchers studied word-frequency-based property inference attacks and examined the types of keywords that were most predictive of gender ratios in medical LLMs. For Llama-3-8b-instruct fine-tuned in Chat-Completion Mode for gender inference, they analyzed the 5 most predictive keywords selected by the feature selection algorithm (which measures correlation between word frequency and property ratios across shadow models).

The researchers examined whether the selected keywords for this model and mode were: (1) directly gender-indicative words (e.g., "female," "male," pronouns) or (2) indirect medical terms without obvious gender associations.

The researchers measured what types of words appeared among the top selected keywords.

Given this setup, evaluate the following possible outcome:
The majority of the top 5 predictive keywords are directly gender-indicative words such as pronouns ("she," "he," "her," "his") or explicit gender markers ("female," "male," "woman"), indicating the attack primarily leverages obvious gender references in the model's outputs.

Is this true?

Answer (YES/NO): NO